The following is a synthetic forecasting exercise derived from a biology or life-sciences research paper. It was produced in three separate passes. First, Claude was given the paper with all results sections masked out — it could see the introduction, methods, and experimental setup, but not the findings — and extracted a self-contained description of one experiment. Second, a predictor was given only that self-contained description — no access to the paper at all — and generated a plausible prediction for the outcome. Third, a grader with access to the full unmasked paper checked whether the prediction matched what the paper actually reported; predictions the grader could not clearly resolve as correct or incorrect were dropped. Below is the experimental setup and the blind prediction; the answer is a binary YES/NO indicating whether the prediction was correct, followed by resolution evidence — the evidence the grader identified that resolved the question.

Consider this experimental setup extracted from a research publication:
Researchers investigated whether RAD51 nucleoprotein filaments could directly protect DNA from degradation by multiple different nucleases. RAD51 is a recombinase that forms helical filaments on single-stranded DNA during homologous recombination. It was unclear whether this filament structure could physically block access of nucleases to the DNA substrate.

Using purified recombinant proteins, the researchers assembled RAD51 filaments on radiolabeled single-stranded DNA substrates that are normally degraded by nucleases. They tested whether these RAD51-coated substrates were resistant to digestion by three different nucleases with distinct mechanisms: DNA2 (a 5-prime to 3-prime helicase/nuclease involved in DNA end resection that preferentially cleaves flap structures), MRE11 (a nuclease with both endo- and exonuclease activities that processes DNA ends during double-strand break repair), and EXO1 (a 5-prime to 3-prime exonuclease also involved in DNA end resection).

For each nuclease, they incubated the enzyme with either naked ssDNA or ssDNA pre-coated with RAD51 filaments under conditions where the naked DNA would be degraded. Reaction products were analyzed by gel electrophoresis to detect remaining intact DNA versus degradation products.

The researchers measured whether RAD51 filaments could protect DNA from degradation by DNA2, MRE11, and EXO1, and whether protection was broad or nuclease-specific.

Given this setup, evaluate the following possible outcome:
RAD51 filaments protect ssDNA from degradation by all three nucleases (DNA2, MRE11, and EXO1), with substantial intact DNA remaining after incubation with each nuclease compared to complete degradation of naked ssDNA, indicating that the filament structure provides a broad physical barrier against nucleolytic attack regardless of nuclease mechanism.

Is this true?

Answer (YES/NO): YES